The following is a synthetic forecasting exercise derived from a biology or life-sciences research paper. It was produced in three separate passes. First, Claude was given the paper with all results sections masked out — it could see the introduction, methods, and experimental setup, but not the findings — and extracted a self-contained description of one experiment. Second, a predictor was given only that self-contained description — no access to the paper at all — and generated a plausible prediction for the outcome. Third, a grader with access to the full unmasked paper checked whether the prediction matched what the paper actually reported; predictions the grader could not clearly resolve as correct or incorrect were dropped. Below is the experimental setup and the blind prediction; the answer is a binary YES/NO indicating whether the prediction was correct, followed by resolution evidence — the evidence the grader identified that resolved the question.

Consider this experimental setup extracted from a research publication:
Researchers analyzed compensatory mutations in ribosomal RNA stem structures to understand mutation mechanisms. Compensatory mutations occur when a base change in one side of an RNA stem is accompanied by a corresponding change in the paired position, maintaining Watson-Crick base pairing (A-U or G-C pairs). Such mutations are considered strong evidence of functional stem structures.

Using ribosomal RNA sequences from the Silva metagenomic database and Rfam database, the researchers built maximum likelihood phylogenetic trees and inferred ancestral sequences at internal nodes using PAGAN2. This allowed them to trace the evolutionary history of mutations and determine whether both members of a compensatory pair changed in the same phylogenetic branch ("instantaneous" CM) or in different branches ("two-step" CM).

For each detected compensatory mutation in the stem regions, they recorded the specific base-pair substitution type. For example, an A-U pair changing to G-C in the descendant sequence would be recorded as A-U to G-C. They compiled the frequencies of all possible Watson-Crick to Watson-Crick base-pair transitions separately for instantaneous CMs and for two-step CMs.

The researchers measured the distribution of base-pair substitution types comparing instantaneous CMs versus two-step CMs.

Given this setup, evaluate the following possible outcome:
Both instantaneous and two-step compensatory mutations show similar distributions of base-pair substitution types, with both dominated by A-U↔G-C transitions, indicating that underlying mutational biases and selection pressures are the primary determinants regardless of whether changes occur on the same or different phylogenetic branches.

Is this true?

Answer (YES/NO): NO